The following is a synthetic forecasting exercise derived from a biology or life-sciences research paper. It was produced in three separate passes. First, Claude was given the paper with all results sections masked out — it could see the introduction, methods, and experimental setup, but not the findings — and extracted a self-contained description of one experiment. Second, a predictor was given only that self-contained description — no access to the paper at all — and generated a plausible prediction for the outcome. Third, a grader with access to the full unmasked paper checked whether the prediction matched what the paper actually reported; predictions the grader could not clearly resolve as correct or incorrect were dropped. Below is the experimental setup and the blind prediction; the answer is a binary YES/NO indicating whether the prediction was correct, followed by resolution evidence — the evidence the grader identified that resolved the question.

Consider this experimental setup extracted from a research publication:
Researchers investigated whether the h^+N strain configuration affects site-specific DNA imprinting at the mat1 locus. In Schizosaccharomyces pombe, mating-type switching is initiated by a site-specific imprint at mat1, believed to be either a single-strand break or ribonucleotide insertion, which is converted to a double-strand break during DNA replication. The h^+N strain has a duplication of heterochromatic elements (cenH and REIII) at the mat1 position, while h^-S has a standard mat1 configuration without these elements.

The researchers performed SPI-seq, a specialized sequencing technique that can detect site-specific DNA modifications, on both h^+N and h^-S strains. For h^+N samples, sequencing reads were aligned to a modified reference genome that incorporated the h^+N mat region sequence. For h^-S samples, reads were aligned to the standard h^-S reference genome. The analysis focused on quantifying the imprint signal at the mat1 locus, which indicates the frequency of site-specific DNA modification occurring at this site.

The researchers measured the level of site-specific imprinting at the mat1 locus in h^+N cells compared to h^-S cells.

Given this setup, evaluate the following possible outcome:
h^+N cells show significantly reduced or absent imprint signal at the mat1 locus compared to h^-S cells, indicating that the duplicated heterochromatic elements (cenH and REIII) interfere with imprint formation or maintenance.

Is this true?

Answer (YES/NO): YES